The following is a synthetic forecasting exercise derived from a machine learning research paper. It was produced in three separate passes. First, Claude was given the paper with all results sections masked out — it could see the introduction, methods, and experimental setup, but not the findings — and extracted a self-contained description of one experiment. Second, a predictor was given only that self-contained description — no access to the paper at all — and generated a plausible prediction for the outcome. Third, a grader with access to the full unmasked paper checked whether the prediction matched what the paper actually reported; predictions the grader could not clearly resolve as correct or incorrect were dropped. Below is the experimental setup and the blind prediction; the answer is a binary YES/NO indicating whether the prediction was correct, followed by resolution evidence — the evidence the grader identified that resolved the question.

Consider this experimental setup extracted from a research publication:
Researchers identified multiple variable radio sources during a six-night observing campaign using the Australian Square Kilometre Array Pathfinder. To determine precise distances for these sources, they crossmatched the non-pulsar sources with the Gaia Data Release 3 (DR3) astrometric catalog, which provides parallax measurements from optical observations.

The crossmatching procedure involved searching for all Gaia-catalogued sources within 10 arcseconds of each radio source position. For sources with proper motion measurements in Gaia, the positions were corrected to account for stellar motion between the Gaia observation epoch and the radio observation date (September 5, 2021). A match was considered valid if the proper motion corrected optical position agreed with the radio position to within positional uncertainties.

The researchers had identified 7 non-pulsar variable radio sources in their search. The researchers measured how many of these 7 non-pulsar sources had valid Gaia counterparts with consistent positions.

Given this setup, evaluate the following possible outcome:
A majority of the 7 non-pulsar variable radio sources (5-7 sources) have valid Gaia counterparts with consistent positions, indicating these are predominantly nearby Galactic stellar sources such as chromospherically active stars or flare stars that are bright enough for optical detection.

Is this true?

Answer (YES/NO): YES